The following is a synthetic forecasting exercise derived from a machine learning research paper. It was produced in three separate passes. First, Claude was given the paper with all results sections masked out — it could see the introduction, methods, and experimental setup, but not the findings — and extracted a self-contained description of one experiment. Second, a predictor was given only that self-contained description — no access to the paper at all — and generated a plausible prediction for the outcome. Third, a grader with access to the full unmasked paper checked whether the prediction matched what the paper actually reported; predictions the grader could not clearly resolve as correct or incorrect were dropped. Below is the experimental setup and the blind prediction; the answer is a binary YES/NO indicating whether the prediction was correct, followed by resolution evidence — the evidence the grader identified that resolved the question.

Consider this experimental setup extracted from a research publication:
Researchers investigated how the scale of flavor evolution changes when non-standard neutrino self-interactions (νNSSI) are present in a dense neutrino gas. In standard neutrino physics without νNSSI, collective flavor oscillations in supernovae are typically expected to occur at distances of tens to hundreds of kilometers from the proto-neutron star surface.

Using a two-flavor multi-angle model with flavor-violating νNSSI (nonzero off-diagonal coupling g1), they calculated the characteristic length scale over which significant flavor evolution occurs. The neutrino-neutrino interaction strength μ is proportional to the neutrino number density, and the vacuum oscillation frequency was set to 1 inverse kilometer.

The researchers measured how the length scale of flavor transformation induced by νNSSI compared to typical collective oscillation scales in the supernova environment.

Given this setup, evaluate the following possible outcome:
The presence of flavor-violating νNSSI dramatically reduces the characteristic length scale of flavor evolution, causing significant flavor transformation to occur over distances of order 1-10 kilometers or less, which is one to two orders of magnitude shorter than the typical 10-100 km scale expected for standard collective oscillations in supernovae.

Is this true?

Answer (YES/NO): NO